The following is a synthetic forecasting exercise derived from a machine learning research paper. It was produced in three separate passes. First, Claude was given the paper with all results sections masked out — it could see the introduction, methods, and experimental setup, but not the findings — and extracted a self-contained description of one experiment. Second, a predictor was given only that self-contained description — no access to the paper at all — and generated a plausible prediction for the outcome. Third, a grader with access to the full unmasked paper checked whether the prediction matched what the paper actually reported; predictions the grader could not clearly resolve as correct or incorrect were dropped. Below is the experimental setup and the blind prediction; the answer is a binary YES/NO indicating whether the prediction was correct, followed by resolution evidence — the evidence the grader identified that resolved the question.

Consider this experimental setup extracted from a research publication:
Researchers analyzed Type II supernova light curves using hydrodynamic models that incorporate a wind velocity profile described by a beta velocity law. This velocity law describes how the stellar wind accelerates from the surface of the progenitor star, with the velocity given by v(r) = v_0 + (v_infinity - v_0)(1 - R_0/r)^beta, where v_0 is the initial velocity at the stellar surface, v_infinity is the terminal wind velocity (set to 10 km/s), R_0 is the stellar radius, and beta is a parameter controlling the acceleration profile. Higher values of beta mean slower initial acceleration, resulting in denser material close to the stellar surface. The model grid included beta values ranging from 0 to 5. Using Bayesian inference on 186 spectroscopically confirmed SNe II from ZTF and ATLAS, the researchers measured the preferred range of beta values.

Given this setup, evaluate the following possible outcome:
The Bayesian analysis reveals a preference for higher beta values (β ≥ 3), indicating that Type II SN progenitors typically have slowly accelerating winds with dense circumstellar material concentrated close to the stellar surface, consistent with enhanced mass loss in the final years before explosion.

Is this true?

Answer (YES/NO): YES